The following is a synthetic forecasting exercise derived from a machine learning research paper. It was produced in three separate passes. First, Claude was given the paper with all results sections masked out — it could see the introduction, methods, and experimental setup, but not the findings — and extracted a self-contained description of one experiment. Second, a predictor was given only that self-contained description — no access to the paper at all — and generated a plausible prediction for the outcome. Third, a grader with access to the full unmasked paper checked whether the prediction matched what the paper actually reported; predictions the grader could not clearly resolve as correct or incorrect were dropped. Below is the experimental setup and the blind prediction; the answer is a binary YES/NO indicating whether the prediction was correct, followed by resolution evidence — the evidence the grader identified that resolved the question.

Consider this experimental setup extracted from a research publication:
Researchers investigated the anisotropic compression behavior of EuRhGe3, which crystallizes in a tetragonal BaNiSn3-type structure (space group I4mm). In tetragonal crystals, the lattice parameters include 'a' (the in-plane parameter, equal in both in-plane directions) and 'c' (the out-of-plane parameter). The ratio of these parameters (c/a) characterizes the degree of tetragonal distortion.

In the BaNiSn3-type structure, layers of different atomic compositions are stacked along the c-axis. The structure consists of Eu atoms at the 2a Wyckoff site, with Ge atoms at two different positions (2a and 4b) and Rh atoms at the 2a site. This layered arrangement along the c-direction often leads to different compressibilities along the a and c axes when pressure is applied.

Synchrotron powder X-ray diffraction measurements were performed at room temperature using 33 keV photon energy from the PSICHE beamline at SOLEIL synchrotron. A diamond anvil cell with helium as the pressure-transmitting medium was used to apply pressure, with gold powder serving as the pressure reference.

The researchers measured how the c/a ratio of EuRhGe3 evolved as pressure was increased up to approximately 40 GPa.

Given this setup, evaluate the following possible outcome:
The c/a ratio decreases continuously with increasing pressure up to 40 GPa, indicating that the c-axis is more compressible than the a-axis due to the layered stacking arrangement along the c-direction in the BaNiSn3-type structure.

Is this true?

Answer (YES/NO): NO